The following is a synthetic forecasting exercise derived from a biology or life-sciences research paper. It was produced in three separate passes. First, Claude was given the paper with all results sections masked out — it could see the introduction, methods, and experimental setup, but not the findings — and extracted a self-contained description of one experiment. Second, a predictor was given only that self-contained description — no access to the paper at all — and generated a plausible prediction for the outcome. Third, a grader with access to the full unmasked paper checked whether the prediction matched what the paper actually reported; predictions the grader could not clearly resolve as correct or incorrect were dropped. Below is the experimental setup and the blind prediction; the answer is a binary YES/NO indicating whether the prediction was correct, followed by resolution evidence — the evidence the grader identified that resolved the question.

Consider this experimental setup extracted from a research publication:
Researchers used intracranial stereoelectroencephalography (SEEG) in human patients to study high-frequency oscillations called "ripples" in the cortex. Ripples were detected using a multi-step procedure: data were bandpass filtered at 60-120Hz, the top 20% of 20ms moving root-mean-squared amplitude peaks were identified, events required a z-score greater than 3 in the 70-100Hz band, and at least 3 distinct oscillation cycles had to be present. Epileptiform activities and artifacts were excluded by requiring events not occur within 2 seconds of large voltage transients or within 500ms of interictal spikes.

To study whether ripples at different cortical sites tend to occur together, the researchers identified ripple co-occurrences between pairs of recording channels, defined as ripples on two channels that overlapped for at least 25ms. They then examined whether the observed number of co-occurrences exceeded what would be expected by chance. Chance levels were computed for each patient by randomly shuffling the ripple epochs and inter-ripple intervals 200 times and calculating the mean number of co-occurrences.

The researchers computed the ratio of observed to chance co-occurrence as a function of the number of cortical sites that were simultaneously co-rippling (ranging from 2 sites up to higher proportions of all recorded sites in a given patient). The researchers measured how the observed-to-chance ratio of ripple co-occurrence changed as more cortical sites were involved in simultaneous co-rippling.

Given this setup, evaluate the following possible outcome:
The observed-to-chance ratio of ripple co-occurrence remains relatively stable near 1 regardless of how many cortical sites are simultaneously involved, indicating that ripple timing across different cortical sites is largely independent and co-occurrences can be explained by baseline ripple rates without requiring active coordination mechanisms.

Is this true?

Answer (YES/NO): NO